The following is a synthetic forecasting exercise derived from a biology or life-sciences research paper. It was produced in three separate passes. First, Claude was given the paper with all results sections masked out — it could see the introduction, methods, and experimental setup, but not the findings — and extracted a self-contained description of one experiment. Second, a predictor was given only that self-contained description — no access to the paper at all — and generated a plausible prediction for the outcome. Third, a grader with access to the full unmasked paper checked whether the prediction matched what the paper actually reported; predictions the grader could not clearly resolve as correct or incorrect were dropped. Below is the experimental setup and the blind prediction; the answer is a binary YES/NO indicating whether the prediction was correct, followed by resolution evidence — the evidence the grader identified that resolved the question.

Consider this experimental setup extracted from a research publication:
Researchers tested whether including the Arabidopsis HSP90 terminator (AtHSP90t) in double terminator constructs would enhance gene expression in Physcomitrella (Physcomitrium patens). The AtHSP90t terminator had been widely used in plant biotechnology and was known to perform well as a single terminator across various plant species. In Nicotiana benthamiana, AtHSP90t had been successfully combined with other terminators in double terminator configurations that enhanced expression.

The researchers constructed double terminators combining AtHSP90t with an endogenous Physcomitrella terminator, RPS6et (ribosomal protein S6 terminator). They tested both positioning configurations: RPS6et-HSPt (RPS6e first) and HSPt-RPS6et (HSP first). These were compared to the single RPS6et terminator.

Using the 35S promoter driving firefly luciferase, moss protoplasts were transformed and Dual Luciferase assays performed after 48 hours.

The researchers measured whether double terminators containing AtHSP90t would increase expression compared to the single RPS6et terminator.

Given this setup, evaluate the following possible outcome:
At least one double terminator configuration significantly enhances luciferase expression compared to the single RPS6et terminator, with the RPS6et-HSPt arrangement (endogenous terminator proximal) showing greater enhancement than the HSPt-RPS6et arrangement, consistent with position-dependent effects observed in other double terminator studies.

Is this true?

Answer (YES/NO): NO